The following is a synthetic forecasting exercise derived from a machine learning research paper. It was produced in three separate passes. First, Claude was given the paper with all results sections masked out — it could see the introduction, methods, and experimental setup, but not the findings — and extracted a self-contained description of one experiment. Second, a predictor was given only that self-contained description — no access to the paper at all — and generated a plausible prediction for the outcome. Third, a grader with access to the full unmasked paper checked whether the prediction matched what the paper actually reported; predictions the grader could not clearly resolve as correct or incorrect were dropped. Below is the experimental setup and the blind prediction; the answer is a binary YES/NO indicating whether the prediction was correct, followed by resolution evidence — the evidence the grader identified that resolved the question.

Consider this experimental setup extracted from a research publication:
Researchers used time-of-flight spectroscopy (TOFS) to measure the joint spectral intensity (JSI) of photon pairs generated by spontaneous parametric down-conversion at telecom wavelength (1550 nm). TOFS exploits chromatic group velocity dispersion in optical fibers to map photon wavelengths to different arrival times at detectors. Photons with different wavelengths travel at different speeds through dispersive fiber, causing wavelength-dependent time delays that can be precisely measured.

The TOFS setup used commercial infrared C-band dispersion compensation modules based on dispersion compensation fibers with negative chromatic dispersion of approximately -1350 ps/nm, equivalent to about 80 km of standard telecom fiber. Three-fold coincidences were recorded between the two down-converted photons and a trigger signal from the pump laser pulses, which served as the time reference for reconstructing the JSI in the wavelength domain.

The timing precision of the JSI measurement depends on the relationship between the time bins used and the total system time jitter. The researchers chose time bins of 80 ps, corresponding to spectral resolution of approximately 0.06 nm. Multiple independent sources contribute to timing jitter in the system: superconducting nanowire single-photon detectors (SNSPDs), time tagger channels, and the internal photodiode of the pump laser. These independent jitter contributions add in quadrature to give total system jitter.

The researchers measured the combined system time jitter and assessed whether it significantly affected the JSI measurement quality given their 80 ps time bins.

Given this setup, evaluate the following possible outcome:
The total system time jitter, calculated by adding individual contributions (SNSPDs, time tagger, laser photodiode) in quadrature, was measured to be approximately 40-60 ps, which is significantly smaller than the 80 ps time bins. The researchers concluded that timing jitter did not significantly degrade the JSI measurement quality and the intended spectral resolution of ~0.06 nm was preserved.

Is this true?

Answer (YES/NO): NO